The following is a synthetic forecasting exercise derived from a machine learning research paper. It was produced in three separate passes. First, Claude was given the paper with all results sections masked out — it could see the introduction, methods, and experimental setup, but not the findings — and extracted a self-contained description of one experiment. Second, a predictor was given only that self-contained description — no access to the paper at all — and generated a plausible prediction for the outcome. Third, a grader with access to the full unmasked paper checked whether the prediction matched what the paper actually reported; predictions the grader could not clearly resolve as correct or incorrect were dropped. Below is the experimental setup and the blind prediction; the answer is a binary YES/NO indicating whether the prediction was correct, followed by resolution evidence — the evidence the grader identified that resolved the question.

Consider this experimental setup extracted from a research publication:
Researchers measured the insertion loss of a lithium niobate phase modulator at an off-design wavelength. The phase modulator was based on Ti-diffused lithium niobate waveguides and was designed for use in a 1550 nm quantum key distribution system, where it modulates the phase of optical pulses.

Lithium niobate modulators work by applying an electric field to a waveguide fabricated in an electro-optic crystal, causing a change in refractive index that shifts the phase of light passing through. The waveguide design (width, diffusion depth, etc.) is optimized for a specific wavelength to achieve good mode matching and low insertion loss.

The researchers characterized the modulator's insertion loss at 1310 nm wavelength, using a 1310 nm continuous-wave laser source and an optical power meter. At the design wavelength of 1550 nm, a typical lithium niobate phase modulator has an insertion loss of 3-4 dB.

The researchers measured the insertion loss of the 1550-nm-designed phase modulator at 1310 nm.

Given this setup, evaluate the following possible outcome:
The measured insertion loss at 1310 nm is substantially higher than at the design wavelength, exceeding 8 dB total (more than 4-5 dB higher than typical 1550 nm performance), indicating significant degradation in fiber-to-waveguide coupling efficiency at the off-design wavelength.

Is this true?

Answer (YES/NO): NO